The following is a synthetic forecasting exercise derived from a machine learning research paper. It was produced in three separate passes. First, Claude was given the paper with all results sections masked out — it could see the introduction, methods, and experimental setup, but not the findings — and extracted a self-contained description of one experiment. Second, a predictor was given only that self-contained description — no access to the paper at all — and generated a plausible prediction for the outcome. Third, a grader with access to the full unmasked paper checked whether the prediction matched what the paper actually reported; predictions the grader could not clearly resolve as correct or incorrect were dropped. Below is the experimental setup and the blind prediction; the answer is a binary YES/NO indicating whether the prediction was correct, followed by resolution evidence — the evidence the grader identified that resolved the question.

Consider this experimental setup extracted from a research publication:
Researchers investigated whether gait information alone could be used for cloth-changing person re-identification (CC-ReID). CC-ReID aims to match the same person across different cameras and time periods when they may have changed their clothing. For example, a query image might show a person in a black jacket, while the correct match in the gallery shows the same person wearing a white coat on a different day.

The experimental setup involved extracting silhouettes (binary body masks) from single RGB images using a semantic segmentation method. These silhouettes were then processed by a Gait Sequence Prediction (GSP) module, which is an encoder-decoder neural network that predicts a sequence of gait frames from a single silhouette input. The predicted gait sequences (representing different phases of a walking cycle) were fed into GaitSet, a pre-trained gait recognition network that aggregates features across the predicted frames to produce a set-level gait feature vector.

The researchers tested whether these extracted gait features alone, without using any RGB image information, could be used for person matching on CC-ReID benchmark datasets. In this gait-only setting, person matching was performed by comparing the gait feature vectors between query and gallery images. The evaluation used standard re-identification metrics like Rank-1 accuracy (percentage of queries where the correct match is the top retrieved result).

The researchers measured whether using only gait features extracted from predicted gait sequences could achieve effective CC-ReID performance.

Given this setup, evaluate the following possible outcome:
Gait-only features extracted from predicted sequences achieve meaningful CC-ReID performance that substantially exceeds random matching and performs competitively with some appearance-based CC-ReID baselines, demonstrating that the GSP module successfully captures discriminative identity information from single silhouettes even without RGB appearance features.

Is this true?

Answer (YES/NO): NO